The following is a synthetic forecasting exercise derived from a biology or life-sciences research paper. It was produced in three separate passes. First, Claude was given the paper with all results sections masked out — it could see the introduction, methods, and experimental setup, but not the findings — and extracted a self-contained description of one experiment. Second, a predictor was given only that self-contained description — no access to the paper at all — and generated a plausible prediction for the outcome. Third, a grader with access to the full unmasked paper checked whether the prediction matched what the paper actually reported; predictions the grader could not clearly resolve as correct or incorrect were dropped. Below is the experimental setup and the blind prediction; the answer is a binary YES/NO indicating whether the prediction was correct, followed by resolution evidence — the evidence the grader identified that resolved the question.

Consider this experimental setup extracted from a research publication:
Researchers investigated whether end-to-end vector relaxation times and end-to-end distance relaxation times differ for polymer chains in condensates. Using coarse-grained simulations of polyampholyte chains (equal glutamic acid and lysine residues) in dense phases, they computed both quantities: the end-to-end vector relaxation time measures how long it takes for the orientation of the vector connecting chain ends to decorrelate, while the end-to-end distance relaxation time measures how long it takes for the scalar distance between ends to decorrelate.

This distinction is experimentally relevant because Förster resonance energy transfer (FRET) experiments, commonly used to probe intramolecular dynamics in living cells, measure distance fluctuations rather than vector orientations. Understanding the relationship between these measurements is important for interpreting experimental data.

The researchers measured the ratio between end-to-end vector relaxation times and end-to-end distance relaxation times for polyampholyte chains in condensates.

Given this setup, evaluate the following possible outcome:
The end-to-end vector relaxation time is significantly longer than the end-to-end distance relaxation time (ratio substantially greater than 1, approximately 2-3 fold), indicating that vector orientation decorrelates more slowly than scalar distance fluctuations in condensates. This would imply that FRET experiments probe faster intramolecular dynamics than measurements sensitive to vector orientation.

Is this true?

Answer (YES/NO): YES